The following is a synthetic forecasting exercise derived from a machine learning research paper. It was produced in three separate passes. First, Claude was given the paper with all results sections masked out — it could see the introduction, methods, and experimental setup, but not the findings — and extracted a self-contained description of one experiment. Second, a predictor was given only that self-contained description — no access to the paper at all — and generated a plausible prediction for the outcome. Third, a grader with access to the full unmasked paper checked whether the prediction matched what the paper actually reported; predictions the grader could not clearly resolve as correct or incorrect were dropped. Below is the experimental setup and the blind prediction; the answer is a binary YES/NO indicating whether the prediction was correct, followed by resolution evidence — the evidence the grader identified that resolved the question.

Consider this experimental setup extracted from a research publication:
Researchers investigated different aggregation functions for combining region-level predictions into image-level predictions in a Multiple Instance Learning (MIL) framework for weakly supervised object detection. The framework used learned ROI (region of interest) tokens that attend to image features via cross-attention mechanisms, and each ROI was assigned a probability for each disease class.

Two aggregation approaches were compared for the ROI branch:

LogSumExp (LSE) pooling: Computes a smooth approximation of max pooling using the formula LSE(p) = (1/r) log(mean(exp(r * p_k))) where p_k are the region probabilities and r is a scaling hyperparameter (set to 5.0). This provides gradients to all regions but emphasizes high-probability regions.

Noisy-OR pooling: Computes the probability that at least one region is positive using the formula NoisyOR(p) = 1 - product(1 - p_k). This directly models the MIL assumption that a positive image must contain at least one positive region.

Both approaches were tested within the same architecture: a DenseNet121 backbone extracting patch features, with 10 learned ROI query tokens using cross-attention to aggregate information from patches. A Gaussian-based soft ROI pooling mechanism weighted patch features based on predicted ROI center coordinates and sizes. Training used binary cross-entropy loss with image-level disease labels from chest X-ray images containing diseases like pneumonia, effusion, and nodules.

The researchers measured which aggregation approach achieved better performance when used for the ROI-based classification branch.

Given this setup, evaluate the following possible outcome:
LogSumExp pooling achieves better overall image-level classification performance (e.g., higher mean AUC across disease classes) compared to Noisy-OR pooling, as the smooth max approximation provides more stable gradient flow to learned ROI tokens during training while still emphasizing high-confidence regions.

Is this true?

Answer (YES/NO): NO